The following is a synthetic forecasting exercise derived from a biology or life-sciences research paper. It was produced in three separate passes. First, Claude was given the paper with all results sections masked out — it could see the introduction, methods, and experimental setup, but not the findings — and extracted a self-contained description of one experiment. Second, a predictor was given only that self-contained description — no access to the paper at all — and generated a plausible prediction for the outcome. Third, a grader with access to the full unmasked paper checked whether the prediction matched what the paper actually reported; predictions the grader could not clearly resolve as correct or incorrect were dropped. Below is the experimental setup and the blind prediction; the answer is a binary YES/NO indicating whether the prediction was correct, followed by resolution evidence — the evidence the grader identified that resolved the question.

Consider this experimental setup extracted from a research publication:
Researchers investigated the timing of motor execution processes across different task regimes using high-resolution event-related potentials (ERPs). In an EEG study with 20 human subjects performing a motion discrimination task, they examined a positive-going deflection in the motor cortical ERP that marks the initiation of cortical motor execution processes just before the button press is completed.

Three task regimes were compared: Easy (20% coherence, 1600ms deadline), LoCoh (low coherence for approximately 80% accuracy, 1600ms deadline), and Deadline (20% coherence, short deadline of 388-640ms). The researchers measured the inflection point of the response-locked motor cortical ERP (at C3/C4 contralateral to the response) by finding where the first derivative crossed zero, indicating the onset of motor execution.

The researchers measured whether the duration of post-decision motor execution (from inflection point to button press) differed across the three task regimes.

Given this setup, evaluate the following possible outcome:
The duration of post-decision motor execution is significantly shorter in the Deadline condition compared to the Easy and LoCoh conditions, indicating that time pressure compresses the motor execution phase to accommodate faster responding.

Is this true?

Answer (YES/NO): YES